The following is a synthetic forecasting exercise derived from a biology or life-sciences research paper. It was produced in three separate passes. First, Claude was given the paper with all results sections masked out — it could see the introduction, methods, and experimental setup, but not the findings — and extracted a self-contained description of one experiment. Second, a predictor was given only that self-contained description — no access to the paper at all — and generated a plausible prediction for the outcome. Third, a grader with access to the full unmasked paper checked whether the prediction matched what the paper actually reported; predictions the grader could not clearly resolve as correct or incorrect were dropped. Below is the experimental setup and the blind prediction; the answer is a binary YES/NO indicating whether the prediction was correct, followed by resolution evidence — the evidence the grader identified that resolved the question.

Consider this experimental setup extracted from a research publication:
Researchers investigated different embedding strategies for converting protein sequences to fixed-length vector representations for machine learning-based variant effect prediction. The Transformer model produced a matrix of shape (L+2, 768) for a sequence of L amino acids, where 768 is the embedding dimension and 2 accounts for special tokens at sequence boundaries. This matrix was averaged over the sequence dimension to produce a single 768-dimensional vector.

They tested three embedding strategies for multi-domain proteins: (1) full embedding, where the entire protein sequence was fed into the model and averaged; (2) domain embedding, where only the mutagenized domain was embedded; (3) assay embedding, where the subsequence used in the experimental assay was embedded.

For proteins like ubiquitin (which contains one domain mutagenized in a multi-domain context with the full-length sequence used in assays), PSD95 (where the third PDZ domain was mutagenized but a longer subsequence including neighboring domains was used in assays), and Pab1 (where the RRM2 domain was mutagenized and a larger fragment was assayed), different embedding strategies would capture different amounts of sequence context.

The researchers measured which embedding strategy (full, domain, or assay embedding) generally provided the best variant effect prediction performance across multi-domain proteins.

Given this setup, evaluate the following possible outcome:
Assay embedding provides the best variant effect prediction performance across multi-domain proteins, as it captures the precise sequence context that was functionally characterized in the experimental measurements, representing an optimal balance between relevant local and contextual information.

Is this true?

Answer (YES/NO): YES